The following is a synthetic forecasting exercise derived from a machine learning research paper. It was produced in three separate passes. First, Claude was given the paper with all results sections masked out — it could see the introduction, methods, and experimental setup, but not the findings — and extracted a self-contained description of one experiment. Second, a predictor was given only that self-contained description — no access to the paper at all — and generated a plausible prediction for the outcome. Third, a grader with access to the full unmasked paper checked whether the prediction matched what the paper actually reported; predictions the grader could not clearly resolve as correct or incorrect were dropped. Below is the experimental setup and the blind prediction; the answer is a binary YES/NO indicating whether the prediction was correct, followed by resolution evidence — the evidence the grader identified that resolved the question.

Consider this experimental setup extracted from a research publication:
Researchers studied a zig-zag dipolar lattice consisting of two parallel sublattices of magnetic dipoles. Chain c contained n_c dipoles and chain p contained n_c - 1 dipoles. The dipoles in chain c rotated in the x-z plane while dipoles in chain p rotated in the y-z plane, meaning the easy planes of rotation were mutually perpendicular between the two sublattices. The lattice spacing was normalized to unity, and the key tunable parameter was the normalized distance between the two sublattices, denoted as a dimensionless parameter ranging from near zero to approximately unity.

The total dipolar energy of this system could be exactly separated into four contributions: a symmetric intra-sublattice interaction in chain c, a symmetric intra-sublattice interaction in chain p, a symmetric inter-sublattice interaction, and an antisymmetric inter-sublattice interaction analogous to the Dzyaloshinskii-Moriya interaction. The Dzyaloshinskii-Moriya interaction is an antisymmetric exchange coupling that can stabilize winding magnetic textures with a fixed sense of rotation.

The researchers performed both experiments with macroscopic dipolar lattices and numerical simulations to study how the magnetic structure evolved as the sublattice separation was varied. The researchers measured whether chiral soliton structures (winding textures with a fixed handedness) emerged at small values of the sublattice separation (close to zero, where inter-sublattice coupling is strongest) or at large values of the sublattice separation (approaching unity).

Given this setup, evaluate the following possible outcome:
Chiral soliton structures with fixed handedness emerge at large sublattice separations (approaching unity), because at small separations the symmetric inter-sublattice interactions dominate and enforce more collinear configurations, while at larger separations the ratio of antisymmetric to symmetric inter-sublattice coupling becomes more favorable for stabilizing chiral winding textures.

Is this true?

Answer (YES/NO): YES